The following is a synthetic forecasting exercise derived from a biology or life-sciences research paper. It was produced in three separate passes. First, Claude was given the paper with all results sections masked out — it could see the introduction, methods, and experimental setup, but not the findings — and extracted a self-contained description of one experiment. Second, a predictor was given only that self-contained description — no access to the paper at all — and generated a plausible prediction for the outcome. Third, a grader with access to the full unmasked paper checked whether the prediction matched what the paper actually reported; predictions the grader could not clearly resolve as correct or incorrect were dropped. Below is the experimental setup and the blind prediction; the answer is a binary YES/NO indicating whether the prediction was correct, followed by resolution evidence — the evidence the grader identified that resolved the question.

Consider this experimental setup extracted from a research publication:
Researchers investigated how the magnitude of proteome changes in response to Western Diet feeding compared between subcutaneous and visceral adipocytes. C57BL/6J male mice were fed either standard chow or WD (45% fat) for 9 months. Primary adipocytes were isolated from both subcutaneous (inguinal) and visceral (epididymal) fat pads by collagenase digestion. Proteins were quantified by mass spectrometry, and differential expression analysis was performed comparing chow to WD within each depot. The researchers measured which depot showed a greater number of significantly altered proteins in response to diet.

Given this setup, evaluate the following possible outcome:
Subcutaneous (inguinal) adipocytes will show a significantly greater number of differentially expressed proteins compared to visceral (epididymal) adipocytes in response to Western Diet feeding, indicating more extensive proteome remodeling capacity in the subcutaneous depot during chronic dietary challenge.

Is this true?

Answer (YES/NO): NO